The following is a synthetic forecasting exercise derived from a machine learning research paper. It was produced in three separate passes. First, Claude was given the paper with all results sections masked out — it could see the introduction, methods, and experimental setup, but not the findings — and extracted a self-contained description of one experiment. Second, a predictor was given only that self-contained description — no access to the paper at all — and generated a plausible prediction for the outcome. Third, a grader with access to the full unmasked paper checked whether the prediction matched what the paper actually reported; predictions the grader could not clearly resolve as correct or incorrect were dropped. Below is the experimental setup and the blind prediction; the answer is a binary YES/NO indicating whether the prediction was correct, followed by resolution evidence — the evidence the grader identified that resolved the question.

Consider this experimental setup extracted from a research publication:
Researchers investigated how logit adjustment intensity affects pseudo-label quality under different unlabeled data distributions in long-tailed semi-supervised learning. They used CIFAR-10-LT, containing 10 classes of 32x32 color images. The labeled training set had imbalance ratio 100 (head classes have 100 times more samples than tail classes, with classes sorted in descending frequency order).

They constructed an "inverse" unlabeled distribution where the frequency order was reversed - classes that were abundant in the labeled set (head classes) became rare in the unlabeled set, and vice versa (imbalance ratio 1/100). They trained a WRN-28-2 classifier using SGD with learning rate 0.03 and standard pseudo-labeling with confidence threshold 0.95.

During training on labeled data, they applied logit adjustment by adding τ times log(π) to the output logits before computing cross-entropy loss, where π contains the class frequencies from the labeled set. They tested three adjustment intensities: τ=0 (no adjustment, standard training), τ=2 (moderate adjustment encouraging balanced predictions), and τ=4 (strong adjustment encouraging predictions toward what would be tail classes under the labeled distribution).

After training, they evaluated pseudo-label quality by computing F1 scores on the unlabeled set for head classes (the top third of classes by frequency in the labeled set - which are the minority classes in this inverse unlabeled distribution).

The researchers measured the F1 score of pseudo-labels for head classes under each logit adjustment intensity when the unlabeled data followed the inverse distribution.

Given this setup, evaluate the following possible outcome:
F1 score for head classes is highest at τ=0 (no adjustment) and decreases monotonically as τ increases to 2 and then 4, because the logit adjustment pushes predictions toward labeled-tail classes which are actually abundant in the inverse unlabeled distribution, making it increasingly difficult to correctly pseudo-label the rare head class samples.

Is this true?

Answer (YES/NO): NO